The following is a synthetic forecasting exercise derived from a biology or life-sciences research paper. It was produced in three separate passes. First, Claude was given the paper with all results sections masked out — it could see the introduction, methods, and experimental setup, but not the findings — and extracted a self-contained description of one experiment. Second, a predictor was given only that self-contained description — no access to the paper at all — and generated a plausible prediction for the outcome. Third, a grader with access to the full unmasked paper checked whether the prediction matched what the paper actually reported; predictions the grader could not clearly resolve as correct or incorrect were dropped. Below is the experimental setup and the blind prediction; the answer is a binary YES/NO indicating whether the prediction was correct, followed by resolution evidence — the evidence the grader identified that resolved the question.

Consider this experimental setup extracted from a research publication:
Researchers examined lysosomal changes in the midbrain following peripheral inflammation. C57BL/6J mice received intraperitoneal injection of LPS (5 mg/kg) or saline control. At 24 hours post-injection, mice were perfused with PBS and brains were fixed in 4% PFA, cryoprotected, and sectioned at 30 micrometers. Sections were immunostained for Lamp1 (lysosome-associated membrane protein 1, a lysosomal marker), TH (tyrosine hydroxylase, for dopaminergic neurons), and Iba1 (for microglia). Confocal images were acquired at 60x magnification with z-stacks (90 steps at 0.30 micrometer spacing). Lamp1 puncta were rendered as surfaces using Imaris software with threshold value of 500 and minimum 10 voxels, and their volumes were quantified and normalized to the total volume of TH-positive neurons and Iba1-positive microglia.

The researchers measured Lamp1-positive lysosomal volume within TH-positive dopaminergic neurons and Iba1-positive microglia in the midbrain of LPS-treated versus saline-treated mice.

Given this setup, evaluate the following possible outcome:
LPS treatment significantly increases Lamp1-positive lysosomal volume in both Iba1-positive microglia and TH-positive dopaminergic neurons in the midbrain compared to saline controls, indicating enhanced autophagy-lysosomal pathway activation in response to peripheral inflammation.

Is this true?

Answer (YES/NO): NO